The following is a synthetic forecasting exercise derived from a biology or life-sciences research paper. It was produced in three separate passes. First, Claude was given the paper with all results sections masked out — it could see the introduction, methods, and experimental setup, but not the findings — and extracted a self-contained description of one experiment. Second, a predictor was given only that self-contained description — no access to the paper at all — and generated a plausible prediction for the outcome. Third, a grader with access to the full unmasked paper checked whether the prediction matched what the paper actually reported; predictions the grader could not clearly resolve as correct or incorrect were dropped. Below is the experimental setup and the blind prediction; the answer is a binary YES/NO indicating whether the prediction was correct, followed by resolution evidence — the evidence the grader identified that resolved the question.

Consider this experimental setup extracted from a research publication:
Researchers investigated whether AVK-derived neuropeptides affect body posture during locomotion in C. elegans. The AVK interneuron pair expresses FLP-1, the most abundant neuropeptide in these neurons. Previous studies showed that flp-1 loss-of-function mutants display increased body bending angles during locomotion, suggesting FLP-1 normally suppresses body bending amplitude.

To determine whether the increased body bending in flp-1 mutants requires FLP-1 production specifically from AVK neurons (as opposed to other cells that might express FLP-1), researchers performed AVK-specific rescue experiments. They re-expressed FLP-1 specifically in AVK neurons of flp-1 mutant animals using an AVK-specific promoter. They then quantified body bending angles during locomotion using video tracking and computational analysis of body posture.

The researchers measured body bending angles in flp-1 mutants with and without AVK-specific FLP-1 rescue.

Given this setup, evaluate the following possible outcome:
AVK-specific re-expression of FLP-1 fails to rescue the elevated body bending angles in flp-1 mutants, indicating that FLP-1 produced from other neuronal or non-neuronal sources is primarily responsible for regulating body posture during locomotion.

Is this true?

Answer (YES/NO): NO